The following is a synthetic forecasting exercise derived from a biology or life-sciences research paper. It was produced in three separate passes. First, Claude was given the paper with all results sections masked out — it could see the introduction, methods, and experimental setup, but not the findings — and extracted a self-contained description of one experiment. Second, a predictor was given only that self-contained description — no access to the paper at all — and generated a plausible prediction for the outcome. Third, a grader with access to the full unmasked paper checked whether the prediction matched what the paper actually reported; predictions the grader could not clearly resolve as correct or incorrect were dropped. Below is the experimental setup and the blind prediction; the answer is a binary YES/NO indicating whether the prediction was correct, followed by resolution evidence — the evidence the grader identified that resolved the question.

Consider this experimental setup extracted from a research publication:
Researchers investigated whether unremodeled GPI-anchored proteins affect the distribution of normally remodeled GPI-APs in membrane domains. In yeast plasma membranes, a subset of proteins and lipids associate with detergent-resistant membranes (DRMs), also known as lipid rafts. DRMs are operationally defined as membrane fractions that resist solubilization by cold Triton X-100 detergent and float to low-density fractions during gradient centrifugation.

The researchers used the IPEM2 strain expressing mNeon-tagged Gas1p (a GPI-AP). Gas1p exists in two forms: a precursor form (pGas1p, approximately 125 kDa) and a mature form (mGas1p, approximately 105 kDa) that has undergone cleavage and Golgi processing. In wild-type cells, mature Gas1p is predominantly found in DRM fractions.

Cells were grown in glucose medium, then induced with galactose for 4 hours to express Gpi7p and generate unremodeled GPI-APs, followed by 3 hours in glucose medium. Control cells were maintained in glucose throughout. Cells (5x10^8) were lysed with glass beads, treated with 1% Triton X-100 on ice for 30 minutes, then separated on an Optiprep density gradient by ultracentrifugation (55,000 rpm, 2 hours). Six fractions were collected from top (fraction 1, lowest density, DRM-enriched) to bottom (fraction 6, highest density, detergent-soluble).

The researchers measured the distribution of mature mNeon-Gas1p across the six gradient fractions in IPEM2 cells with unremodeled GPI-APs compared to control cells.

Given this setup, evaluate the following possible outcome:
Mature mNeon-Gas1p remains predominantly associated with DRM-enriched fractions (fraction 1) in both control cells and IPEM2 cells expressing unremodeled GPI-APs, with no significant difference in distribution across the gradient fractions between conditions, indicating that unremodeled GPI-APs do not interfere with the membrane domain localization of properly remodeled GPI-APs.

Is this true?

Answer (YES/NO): NO